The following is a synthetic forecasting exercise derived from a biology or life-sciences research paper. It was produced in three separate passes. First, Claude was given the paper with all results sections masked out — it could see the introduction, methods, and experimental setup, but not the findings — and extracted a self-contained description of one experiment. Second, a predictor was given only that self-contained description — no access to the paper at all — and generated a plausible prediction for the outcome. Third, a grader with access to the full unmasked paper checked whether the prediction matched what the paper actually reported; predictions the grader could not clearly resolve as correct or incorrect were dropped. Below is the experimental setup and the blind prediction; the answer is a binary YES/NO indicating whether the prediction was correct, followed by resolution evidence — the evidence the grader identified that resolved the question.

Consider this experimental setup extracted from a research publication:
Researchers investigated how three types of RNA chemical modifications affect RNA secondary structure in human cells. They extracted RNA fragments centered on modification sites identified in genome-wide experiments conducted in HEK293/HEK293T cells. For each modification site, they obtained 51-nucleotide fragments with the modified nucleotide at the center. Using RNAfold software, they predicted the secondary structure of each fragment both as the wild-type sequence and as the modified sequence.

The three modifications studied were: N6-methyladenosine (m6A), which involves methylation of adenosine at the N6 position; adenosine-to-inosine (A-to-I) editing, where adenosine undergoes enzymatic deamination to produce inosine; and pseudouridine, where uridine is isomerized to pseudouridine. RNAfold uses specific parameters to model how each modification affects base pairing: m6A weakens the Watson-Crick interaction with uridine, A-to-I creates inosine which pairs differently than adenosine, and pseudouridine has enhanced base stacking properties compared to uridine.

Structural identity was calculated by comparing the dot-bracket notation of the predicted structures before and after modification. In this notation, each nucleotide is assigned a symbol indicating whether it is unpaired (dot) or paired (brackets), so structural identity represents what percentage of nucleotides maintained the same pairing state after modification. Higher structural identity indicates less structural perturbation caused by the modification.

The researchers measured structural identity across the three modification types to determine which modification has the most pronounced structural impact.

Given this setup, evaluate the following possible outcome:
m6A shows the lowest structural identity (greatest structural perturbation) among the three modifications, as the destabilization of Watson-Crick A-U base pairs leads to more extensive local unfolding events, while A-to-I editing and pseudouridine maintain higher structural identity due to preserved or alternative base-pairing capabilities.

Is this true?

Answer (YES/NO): NO